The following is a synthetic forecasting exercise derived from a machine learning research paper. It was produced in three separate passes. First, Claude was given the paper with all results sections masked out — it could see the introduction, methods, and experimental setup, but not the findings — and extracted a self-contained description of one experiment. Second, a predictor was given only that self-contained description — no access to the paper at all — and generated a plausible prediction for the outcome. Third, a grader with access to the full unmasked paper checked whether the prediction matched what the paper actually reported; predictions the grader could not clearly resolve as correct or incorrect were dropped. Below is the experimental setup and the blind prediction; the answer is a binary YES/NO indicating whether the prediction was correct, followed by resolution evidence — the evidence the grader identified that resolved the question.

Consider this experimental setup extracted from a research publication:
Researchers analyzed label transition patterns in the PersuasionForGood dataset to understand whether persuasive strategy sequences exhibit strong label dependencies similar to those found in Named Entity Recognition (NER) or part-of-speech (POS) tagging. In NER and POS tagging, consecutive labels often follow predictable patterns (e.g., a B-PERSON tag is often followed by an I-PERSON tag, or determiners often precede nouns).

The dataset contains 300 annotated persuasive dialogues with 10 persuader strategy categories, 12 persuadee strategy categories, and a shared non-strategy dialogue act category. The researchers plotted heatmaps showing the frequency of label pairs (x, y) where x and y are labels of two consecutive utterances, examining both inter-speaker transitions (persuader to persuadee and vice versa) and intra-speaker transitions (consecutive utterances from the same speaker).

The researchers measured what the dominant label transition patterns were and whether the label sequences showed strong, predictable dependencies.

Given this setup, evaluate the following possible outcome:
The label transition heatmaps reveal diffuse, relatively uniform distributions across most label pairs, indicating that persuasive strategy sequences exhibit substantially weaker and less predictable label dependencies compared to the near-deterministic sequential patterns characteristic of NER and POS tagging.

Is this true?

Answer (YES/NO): NO